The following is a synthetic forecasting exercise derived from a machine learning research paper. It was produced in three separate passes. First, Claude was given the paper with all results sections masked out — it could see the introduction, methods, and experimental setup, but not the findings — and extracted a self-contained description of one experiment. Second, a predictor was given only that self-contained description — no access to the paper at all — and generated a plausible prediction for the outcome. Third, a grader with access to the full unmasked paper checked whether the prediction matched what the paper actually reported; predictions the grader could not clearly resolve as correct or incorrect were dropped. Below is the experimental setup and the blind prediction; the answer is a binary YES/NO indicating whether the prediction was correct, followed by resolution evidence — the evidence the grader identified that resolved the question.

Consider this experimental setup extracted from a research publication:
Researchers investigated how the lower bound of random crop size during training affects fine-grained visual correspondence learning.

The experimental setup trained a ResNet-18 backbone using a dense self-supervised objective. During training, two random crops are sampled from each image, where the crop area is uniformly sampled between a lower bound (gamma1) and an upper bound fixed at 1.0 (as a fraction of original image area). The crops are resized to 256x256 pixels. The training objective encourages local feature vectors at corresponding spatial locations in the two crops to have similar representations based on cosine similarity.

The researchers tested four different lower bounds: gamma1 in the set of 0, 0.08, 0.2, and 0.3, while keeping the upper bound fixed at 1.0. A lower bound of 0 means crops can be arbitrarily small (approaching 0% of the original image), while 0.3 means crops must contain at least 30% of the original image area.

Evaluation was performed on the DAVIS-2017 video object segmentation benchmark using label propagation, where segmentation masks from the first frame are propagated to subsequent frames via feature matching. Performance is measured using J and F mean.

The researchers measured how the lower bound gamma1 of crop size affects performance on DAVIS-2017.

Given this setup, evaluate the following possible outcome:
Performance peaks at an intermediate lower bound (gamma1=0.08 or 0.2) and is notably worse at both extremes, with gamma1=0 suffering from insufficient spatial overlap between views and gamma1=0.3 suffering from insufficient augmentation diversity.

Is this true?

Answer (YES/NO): NO